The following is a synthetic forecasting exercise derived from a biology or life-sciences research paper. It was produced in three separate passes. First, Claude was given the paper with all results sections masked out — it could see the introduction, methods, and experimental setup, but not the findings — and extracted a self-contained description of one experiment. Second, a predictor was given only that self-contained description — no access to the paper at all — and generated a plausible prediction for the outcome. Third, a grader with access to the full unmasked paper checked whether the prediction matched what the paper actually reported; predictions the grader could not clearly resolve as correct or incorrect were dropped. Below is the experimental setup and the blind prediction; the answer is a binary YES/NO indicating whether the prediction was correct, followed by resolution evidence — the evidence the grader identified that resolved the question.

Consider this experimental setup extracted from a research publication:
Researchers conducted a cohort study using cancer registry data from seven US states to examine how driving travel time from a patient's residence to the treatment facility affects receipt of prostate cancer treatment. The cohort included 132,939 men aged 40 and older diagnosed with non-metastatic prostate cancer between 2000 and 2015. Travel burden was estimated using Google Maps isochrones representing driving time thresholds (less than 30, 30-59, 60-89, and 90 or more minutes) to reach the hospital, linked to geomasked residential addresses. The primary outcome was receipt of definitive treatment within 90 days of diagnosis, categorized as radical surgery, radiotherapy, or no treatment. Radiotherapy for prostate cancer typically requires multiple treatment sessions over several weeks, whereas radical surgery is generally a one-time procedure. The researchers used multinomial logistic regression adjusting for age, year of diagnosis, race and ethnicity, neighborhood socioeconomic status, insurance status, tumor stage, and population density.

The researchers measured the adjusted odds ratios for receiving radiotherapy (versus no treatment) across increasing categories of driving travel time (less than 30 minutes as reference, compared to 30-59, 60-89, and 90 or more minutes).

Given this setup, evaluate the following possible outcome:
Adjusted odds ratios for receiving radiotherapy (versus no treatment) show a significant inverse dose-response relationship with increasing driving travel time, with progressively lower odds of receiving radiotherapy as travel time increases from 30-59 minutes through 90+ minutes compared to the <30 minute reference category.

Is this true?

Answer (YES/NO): YES